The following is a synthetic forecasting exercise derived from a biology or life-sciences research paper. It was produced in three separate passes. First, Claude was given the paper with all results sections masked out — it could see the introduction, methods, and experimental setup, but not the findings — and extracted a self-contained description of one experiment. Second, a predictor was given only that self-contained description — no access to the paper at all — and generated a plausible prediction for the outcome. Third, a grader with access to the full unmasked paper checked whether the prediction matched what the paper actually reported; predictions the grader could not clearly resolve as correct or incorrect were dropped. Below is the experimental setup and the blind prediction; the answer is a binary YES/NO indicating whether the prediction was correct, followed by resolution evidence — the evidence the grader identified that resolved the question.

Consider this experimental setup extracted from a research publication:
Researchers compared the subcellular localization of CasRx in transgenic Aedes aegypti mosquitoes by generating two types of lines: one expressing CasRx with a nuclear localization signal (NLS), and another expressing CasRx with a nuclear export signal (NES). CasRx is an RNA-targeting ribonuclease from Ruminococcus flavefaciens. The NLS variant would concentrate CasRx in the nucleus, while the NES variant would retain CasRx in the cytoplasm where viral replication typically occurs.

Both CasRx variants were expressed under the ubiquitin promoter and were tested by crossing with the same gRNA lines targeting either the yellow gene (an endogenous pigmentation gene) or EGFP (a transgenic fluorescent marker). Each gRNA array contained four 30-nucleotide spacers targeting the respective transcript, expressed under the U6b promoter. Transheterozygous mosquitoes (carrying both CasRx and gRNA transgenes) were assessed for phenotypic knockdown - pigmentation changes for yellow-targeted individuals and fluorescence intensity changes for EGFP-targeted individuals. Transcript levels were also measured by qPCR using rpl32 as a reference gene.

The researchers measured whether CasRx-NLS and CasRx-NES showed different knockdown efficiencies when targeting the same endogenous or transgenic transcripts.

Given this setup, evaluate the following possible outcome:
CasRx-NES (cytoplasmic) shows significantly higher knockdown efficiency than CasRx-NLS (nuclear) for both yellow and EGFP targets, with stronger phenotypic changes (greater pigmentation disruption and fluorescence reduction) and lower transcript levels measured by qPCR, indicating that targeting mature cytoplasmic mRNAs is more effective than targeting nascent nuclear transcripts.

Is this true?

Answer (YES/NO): NO